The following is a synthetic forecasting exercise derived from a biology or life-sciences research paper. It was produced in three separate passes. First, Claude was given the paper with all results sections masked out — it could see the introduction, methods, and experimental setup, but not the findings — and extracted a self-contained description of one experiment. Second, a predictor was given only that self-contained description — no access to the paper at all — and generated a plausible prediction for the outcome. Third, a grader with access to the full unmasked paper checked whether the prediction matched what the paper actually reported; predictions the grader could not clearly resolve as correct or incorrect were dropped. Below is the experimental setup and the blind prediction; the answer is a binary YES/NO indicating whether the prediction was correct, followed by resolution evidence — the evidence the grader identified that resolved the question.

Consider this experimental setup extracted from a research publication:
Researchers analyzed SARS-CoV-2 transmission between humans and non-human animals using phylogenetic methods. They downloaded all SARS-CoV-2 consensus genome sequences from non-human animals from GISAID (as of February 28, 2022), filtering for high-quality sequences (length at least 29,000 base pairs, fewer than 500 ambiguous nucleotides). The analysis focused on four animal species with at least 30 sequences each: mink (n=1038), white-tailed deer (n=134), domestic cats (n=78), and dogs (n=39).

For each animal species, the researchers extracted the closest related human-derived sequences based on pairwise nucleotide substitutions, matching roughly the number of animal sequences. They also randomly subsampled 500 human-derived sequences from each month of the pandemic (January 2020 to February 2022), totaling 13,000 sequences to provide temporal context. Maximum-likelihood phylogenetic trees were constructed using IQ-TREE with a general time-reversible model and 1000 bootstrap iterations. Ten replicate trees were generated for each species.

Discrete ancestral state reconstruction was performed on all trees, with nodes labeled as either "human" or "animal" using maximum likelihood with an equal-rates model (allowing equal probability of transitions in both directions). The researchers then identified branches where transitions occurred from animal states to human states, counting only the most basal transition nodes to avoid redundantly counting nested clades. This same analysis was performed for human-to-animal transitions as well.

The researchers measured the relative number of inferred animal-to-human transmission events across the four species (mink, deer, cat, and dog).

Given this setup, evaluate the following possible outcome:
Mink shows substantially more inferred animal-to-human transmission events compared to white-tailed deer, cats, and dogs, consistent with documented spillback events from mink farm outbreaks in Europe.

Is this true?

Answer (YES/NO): YES